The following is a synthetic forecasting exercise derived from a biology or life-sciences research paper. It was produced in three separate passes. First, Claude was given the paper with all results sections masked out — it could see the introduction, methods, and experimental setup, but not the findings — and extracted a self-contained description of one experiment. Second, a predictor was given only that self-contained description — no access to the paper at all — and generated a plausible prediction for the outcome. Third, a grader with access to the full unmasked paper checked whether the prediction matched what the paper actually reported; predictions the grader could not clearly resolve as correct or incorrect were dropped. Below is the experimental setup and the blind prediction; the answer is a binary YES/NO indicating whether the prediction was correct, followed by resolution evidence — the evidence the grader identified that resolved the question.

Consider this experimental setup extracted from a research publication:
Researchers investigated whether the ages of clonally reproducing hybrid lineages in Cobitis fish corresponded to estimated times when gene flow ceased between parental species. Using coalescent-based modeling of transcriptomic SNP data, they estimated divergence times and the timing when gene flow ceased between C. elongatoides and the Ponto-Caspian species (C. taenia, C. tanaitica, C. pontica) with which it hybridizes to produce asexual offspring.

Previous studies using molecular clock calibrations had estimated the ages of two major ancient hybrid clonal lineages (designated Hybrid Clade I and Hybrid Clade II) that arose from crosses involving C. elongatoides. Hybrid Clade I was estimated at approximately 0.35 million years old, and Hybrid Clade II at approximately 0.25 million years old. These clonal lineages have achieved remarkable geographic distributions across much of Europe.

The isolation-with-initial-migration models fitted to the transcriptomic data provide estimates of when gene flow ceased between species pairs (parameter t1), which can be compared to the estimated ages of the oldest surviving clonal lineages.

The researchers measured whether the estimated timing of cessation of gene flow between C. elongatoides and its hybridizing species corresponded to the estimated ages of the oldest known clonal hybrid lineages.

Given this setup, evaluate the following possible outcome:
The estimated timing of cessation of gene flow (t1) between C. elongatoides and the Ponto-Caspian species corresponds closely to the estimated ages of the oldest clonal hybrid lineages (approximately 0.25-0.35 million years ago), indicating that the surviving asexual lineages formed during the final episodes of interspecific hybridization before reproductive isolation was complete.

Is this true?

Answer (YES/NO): NO